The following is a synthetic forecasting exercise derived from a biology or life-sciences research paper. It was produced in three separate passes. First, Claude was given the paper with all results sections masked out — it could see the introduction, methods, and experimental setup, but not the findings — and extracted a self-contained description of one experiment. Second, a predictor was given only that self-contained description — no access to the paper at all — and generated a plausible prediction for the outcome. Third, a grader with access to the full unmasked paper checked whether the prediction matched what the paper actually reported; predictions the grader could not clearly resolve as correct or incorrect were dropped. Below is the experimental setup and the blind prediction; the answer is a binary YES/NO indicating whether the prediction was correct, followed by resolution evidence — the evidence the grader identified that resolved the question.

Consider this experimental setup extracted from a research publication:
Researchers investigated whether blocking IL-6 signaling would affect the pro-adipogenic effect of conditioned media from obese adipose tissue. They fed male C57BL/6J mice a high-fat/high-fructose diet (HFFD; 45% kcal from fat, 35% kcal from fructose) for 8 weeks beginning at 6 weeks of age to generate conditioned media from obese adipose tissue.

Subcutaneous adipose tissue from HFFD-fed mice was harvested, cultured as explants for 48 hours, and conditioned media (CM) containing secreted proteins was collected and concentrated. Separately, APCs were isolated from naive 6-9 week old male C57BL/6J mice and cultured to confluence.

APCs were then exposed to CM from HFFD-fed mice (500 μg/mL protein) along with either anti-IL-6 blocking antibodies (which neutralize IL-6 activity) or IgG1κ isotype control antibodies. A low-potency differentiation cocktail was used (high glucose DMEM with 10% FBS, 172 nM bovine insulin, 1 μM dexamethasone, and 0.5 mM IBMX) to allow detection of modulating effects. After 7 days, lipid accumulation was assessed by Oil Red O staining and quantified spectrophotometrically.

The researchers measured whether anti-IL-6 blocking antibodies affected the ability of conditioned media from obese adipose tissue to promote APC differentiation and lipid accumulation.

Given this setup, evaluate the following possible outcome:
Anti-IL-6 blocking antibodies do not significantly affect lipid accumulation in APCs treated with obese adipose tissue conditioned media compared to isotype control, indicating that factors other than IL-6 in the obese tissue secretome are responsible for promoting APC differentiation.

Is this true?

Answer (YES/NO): NO